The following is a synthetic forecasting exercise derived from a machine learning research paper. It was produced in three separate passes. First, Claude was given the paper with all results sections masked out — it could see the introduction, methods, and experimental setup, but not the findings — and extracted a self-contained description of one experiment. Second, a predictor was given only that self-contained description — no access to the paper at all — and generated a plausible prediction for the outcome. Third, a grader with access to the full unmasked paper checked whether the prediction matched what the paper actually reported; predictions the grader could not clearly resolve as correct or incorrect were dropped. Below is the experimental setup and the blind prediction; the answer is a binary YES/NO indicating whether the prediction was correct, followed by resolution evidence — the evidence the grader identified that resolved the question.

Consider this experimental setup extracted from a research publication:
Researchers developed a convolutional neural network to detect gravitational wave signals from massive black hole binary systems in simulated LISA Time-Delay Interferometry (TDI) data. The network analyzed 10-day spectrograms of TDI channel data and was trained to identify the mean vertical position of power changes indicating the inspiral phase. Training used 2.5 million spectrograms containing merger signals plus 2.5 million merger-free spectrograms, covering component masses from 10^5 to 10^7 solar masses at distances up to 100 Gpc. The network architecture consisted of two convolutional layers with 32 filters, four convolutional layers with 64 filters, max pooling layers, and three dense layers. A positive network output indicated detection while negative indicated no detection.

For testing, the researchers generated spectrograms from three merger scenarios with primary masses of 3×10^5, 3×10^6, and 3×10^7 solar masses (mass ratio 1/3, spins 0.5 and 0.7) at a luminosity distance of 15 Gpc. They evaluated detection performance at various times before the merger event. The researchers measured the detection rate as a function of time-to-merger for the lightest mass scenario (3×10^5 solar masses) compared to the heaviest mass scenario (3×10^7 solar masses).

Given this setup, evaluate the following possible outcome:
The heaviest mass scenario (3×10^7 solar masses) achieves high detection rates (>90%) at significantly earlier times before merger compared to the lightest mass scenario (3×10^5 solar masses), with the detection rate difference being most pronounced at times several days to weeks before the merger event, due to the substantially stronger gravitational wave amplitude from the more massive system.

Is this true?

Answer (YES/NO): NO